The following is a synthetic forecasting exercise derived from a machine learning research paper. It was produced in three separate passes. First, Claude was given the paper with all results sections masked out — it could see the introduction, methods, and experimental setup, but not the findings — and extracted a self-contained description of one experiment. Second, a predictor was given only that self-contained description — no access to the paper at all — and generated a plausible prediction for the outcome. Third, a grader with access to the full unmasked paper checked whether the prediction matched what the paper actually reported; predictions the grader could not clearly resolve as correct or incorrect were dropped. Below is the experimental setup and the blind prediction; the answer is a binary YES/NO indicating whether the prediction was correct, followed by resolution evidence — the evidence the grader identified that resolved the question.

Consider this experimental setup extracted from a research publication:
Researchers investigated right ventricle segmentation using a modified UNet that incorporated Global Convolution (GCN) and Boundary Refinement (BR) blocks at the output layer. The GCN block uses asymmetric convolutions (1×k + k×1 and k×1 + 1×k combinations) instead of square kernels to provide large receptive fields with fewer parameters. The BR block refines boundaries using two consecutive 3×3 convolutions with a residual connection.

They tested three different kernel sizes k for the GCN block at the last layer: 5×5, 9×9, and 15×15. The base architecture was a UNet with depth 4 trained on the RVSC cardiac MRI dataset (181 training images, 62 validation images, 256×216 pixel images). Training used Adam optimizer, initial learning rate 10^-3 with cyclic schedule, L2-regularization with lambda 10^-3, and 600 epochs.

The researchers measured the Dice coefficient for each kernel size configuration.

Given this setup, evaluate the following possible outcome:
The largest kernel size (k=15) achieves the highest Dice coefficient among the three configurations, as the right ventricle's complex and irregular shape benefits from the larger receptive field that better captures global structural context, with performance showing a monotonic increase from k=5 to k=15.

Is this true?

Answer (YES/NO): NO